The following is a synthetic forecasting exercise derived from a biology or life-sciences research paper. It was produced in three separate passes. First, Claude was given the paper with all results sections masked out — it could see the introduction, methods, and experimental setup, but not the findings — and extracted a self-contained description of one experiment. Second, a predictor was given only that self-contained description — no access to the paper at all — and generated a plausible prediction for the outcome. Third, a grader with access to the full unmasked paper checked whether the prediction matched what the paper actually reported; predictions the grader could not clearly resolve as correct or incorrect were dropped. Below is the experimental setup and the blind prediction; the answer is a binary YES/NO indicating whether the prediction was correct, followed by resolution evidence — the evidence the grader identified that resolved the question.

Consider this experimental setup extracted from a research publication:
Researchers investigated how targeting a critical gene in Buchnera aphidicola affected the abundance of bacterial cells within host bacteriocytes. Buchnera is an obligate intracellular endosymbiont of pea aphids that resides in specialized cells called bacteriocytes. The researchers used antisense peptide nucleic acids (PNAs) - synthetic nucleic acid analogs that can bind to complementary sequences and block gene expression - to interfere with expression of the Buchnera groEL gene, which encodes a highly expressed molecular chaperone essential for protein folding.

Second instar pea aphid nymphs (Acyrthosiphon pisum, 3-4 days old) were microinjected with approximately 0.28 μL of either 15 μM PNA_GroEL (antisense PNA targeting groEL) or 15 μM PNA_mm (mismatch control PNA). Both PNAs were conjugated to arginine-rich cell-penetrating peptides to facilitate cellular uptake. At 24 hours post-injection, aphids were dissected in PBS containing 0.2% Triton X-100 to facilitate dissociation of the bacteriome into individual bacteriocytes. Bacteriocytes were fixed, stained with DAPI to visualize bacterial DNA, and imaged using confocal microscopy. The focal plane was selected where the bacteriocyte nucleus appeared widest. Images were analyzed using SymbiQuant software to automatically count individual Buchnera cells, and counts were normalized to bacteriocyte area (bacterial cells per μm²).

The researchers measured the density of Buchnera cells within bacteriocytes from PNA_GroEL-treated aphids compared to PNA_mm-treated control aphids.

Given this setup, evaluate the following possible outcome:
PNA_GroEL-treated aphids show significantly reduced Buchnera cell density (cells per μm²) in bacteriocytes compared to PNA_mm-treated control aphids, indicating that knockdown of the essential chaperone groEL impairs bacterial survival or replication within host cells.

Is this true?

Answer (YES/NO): YES